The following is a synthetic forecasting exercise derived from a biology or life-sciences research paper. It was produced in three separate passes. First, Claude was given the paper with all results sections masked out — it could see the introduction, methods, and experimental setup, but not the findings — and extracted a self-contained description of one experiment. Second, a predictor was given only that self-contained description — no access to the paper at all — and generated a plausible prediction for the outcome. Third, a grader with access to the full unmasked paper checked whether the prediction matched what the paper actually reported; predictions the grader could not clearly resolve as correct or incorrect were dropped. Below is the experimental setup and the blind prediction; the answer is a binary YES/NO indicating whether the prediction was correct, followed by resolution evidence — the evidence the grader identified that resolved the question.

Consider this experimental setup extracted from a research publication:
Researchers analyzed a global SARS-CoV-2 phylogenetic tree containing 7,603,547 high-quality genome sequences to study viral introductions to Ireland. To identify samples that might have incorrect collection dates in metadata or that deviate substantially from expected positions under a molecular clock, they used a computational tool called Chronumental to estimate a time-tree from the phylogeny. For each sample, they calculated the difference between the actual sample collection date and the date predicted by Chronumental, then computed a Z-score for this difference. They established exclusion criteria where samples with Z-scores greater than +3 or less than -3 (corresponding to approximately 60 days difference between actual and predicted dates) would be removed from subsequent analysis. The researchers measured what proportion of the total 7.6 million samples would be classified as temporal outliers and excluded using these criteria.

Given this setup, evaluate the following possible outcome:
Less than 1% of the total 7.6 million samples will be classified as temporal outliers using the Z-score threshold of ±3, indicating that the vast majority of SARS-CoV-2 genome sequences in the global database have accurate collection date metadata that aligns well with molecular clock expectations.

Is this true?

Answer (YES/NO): YES